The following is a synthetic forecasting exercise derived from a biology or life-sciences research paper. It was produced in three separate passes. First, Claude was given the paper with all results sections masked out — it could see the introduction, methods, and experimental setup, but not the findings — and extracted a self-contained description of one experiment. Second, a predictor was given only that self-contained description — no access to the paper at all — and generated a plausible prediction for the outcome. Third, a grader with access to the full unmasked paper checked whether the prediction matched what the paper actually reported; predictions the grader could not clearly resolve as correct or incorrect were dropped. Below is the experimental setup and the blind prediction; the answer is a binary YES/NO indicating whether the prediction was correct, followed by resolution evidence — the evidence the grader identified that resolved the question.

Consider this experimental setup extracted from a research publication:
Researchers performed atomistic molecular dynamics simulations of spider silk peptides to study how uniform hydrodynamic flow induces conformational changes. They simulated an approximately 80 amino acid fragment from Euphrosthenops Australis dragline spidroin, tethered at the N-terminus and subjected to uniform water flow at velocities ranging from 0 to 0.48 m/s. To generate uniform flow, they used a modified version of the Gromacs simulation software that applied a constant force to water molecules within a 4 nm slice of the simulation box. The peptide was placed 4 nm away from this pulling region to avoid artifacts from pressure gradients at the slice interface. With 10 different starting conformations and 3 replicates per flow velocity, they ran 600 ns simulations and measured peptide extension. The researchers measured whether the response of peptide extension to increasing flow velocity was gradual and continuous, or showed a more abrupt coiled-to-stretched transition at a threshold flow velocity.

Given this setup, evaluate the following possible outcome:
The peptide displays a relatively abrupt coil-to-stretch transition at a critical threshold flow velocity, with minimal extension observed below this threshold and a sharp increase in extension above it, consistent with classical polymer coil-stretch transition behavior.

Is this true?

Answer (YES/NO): NO